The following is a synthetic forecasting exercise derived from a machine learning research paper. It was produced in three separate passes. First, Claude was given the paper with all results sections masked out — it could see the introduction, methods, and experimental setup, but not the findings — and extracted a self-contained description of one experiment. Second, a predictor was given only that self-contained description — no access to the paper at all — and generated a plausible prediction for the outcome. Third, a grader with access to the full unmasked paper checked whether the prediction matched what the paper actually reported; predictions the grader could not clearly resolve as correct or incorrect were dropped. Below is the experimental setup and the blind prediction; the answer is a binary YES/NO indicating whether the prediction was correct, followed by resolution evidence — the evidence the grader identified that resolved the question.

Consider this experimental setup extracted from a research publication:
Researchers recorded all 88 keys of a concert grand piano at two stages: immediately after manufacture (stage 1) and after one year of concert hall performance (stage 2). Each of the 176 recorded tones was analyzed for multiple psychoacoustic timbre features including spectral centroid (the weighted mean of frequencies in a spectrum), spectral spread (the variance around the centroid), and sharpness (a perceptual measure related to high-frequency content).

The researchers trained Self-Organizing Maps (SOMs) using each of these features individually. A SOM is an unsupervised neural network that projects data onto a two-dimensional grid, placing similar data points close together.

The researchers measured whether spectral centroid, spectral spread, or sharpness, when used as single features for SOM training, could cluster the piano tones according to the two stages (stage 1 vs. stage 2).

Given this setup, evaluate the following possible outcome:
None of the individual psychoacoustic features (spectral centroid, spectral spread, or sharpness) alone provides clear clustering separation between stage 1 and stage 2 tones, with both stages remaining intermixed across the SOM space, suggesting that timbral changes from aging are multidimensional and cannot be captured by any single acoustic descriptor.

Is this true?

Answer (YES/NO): NO